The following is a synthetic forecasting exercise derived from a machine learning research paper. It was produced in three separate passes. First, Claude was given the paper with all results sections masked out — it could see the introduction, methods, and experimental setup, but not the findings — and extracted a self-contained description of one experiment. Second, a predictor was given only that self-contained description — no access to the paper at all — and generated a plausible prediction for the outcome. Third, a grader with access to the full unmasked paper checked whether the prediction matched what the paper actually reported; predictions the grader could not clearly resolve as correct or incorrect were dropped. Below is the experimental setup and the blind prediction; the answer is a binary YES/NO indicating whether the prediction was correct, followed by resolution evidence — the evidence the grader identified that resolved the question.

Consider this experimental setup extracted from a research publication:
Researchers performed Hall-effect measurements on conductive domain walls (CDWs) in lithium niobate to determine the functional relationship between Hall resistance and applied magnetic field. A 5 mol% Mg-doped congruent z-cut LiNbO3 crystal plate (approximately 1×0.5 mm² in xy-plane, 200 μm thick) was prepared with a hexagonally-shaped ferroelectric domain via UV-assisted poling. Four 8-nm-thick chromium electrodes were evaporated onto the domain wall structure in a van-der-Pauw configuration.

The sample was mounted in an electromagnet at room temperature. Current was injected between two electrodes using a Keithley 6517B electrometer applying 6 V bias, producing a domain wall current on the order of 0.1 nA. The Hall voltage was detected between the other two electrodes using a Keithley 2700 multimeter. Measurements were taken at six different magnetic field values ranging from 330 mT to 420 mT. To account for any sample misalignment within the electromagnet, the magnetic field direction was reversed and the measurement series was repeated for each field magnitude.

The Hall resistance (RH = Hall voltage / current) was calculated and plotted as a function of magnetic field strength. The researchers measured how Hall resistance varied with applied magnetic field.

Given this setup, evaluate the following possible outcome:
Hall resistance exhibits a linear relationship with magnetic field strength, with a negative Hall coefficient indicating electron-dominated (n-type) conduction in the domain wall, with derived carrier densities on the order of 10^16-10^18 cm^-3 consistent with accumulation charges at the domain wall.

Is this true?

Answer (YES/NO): NO